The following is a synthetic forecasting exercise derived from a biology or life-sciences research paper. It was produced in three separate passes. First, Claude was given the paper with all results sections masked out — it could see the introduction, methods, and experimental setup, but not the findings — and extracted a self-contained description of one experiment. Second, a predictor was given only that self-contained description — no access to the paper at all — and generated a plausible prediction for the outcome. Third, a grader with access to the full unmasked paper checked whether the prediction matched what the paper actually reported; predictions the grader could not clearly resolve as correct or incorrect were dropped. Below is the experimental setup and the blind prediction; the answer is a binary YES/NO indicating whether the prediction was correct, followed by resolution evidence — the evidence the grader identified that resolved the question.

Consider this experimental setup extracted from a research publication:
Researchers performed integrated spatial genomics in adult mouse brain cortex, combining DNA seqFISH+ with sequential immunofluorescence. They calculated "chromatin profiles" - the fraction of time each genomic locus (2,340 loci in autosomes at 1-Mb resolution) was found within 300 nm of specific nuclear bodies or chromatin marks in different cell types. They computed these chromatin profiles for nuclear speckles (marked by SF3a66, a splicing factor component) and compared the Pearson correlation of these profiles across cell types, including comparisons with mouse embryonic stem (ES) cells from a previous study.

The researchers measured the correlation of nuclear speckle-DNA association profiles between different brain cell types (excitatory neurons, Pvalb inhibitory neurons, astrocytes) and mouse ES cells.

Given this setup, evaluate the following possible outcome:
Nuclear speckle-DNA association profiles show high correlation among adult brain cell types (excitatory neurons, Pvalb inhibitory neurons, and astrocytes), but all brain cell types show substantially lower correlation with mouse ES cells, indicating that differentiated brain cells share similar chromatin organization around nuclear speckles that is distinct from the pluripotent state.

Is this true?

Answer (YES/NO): NO